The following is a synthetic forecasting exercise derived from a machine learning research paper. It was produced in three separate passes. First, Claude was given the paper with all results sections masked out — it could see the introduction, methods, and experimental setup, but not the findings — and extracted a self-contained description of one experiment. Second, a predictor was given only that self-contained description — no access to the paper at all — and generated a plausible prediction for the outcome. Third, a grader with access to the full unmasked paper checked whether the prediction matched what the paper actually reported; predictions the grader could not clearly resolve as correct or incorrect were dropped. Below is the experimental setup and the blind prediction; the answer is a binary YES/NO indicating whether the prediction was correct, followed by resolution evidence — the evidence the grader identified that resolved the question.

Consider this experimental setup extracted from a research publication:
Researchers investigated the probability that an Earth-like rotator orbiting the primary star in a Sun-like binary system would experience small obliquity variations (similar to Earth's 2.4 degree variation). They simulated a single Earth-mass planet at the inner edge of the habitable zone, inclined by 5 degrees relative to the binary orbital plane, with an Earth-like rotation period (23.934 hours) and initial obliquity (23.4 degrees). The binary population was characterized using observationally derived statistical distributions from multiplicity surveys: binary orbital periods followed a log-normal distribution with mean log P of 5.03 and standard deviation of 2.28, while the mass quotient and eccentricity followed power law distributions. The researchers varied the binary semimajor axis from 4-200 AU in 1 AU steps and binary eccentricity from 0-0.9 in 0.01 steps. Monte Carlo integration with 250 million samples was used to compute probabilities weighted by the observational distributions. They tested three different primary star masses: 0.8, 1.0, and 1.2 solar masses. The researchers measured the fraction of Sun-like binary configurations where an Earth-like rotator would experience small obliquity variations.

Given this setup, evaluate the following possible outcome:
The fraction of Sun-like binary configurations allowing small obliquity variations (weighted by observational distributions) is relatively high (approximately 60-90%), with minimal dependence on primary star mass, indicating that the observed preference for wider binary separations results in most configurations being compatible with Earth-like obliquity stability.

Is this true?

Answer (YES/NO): NO